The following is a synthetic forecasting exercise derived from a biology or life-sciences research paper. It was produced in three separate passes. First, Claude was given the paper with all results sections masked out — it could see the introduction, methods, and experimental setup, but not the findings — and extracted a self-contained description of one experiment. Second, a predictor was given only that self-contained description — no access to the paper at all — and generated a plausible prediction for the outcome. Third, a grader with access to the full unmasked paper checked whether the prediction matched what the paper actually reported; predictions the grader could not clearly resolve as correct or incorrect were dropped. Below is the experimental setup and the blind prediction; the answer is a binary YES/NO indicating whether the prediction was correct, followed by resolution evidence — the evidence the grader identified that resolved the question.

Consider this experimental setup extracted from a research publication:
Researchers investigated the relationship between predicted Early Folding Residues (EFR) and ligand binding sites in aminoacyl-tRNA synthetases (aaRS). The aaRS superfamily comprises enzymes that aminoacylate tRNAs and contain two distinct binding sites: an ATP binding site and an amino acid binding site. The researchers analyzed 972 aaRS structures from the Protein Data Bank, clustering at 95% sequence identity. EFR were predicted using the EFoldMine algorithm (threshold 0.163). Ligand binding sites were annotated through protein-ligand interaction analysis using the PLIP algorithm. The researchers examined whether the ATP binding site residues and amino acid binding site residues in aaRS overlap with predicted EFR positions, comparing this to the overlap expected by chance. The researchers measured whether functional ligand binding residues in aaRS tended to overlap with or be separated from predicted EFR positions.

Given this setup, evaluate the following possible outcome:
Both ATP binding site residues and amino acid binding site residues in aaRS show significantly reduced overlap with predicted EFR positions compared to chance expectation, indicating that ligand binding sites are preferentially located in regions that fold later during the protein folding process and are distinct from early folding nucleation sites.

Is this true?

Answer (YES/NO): YES